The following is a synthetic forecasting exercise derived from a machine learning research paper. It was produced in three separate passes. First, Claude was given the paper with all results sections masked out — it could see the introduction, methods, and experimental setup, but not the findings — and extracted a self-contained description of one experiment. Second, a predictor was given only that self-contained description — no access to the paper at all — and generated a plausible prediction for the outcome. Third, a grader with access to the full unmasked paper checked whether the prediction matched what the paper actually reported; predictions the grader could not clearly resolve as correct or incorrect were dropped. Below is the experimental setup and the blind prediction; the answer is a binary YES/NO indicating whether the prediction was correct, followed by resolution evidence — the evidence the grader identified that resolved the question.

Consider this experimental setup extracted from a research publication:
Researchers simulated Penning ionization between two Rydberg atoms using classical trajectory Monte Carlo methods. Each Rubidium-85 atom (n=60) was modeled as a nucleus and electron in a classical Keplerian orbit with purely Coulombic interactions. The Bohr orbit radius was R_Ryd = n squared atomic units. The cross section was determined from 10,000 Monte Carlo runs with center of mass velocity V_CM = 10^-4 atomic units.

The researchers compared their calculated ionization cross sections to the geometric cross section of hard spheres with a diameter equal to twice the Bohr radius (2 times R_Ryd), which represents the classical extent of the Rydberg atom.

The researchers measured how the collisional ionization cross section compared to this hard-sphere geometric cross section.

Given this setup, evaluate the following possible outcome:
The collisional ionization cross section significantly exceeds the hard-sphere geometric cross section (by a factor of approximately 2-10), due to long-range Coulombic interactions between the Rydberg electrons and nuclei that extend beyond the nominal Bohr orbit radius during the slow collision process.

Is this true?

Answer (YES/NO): NO